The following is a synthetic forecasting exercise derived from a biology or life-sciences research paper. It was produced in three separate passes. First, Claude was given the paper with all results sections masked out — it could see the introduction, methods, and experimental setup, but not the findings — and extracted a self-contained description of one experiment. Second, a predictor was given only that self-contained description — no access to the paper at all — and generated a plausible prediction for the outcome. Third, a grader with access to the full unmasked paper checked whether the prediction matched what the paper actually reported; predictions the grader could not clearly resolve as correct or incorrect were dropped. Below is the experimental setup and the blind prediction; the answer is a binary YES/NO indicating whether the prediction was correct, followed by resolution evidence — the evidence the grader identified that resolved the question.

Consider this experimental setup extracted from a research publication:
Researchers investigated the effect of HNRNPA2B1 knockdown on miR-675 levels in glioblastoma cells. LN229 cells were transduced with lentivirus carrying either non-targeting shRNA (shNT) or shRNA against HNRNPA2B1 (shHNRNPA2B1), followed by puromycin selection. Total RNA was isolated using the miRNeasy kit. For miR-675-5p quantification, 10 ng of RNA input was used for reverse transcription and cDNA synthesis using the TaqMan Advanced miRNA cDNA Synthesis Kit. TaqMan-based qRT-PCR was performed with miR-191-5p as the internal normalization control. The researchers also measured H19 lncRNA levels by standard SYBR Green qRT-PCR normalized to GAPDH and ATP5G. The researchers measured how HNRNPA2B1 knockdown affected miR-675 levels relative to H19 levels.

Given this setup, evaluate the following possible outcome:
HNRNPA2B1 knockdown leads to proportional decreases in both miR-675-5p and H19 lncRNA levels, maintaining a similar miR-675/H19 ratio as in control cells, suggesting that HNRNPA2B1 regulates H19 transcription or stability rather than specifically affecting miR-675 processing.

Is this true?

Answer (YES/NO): NO